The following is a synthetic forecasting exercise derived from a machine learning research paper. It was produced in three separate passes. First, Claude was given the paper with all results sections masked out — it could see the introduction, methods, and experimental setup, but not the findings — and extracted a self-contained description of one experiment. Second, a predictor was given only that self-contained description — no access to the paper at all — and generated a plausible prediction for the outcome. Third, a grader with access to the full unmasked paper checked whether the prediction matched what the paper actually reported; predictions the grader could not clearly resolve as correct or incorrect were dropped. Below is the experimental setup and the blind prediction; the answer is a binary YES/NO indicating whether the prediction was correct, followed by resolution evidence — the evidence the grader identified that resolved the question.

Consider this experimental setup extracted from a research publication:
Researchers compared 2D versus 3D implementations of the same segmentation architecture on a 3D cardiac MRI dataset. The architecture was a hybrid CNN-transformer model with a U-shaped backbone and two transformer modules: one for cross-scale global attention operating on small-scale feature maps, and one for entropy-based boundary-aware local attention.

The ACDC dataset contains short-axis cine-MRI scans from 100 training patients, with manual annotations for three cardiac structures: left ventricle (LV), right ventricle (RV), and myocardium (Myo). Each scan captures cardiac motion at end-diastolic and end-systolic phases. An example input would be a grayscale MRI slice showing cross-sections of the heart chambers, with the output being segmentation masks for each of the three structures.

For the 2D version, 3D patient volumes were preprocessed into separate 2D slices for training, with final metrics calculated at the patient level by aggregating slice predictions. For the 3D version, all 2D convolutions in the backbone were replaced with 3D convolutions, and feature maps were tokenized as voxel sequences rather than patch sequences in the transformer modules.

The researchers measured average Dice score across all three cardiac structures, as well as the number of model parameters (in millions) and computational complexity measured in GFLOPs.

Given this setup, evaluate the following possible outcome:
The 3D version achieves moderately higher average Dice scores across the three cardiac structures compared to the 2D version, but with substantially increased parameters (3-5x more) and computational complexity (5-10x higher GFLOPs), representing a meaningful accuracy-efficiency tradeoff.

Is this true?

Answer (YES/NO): NO